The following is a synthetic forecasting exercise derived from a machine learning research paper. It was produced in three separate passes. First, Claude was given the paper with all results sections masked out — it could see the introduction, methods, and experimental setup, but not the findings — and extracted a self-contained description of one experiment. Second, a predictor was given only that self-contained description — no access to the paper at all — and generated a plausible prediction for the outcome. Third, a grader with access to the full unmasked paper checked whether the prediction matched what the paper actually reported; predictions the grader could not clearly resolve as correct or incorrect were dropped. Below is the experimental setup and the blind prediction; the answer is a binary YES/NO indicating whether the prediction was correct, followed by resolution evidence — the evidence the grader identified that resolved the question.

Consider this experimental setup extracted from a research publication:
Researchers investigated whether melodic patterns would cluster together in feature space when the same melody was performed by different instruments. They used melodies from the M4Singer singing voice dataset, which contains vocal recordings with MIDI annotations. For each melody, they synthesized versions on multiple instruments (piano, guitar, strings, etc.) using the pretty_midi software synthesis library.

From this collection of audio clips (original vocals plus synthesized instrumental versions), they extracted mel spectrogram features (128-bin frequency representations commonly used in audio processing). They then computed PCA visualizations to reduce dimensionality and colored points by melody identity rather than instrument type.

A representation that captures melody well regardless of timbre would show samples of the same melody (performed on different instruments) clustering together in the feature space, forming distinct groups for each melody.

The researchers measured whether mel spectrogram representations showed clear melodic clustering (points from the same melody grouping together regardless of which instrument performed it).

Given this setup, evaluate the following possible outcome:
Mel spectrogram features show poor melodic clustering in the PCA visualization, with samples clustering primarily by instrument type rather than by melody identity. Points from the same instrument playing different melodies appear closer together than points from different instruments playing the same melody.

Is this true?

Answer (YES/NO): YES